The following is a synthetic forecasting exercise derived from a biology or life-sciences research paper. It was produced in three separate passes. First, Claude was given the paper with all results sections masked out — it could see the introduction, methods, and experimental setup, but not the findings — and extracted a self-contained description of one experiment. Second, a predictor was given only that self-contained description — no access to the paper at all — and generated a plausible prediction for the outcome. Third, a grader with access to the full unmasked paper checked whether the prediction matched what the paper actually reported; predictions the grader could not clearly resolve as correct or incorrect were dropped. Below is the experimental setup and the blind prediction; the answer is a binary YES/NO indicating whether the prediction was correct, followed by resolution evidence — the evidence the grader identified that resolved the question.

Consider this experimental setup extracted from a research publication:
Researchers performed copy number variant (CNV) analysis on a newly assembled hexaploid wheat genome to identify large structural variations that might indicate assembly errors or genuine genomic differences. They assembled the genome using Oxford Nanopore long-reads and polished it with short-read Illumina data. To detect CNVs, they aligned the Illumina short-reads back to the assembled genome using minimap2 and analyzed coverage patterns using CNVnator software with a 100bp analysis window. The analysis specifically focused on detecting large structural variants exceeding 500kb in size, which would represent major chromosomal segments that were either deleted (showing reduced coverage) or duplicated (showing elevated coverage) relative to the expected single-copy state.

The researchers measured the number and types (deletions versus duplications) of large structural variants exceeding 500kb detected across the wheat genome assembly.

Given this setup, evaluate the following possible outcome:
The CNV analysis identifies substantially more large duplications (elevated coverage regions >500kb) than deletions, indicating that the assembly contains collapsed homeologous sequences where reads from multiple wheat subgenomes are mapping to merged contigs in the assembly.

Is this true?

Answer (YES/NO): NO